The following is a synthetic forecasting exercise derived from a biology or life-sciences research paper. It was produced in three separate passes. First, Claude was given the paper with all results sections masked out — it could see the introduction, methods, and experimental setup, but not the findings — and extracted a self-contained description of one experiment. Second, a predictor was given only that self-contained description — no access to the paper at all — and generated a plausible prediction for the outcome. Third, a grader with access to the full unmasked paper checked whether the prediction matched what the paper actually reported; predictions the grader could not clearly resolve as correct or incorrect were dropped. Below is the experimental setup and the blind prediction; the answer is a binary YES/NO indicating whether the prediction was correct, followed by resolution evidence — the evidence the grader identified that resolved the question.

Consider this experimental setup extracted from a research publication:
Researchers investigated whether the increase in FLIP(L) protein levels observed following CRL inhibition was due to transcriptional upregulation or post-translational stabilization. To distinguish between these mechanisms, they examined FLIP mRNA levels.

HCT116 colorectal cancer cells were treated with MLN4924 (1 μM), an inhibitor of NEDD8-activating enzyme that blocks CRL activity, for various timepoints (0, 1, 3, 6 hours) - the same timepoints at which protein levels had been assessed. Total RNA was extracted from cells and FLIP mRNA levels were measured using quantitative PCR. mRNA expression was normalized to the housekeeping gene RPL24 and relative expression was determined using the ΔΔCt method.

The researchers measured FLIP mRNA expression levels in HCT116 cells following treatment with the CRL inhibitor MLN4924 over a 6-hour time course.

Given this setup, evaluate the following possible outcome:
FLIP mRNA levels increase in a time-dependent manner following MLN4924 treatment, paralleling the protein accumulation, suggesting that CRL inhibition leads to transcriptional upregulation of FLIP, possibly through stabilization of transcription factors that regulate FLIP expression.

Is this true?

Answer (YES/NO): NO